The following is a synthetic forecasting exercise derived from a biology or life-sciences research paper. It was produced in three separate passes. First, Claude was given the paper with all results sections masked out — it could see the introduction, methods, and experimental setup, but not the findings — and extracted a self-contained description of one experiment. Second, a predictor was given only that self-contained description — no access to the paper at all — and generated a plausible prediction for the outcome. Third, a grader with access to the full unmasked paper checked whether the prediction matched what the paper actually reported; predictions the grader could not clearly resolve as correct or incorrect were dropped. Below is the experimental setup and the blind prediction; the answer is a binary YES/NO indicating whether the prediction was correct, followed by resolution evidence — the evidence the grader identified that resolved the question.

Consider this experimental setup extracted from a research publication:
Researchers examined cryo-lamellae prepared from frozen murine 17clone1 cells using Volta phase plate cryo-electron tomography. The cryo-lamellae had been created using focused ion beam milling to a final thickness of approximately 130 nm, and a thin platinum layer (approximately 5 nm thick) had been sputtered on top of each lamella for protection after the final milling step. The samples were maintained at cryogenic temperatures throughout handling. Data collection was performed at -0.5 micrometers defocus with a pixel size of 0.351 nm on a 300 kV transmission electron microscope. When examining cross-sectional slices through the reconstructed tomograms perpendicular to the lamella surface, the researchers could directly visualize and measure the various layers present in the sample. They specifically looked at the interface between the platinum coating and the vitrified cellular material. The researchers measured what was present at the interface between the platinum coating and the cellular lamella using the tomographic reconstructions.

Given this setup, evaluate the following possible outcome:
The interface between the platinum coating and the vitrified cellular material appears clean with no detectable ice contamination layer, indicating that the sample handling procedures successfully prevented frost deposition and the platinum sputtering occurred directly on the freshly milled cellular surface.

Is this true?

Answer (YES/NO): NO